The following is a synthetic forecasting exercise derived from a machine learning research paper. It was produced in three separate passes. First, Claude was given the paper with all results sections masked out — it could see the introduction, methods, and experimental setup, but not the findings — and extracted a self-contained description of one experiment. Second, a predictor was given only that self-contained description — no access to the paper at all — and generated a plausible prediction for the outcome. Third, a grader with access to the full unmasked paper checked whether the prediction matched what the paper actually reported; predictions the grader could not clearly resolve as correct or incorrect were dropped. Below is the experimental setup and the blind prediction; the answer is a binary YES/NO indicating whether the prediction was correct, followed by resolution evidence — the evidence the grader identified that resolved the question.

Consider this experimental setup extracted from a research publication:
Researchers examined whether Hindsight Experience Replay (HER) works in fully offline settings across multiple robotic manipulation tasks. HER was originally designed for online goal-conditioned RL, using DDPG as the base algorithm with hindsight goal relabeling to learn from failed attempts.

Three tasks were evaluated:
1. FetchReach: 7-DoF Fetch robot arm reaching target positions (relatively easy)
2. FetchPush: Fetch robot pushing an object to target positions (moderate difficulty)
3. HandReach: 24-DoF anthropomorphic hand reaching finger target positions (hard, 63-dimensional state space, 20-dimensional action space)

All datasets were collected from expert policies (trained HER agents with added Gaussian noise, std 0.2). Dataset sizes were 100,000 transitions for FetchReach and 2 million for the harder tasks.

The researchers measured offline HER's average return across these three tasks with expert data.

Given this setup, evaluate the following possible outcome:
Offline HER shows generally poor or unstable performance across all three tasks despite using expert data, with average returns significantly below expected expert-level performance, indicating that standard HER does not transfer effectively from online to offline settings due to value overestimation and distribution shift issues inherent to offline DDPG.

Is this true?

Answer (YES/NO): NO